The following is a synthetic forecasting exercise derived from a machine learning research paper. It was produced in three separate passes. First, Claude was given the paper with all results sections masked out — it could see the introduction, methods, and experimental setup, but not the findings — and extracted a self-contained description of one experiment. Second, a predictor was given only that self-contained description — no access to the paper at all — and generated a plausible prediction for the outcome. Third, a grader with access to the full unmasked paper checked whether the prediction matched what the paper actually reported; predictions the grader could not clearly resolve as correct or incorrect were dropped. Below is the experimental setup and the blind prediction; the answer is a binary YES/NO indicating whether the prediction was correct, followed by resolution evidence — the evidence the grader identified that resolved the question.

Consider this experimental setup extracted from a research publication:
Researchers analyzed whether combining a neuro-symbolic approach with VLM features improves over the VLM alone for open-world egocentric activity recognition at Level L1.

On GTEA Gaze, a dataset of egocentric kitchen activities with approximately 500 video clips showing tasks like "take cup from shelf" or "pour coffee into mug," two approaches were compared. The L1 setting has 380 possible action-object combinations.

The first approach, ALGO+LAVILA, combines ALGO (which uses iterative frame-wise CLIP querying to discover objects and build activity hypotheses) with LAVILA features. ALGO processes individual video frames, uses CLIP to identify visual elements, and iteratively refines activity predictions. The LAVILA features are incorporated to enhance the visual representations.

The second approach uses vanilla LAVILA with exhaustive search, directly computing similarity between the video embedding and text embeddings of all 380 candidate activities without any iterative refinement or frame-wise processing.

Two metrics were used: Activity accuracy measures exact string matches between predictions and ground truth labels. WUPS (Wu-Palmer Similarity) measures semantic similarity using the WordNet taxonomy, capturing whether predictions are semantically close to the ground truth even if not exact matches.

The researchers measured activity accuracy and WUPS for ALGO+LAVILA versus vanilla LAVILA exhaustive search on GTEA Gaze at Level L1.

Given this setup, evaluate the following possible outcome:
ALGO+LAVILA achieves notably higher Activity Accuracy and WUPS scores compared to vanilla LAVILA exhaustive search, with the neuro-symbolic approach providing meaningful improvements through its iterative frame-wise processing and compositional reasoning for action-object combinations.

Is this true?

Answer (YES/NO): NO